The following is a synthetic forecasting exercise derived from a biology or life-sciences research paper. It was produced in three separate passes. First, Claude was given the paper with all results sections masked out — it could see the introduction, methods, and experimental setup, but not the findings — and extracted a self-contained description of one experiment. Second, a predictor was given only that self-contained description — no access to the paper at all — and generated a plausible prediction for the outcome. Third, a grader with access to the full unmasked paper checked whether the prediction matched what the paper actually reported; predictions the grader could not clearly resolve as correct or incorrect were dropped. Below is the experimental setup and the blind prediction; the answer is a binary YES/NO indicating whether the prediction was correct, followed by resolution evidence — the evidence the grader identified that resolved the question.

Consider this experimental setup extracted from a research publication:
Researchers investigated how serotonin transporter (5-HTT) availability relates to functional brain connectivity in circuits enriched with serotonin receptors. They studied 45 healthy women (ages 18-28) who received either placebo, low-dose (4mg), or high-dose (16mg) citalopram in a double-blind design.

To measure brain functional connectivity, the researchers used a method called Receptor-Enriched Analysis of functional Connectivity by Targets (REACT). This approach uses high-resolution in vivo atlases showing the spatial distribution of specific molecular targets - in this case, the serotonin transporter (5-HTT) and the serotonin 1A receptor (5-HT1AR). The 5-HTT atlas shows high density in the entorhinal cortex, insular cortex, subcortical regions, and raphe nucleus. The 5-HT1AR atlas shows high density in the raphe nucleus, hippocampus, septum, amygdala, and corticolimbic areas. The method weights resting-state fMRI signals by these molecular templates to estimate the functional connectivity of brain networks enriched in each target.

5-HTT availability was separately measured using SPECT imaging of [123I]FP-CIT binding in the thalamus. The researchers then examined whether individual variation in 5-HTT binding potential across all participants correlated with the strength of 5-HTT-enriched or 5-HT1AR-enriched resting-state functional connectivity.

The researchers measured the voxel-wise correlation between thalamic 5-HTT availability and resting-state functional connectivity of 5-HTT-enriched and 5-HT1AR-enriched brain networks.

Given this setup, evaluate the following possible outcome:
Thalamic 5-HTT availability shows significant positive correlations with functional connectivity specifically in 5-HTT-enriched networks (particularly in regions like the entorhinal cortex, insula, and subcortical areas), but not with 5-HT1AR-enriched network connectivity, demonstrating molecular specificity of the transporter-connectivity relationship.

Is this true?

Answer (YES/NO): NO